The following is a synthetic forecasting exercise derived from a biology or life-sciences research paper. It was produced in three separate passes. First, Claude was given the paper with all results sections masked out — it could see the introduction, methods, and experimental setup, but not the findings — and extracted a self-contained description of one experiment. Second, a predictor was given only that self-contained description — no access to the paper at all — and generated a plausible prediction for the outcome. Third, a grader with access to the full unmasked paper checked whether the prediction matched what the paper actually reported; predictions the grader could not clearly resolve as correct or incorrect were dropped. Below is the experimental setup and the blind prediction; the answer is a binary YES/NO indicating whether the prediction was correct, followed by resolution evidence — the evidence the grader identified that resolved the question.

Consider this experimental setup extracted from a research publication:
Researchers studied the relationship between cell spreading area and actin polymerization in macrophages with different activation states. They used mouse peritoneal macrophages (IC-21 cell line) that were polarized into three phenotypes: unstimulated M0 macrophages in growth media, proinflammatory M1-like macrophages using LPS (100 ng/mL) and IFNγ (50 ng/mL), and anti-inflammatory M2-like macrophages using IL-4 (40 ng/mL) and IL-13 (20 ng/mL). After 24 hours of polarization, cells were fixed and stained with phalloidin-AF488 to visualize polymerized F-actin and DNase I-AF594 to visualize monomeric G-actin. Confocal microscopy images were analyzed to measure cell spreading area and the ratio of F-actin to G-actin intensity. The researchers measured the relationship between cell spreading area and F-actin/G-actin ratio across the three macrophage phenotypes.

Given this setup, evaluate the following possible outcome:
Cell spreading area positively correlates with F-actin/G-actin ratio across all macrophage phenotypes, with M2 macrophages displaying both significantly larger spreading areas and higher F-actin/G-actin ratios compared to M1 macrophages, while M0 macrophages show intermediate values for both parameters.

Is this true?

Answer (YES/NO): NO